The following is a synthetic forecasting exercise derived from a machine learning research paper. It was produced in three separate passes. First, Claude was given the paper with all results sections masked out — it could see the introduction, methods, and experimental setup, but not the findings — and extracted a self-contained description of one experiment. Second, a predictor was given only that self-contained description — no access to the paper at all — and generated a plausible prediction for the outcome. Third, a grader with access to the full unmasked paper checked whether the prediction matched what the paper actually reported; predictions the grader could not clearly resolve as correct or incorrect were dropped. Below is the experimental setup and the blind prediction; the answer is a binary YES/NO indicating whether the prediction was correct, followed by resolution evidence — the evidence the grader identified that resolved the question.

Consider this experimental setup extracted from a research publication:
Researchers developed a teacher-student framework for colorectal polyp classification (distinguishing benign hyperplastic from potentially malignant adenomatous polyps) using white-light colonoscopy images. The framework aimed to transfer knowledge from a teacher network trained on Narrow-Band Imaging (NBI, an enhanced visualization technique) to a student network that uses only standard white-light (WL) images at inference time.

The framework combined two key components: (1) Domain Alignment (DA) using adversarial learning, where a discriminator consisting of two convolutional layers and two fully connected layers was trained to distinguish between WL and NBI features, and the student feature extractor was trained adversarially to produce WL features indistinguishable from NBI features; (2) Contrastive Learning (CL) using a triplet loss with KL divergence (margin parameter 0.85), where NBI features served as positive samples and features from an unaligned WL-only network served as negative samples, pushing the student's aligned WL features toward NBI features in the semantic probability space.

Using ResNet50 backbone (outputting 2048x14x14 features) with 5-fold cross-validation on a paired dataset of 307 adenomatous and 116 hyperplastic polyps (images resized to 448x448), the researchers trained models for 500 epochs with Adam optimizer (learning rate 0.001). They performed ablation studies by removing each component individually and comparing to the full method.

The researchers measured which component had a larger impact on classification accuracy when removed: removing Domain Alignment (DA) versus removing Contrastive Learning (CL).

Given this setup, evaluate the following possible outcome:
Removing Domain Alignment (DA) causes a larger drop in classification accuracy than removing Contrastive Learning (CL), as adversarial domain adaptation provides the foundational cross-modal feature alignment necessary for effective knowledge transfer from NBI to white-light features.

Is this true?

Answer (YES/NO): YES